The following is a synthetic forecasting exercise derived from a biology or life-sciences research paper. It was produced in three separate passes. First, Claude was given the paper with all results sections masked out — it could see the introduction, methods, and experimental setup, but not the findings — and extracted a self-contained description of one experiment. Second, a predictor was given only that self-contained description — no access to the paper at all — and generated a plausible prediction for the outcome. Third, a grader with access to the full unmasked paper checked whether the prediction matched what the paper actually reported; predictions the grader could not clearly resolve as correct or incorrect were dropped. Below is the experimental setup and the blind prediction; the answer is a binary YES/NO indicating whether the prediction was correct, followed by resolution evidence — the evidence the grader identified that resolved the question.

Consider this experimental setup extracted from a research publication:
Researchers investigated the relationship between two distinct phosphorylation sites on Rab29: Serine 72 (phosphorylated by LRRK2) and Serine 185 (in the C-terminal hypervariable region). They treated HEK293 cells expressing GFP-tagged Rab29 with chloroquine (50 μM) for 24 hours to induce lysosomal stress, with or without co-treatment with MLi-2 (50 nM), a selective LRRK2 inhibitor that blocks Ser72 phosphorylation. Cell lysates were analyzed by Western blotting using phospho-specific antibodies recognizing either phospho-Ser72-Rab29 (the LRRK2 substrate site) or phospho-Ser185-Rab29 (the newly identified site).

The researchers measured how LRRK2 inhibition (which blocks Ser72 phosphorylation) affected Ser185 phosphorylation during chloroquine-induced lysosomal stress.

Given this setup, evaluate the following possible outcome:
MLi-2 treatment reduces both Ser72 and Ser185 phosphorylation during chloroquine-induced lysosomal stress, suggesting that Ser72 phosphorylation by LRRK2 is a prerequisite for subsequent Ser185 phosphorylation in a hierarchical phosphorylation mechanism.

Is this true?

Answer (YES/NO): NO